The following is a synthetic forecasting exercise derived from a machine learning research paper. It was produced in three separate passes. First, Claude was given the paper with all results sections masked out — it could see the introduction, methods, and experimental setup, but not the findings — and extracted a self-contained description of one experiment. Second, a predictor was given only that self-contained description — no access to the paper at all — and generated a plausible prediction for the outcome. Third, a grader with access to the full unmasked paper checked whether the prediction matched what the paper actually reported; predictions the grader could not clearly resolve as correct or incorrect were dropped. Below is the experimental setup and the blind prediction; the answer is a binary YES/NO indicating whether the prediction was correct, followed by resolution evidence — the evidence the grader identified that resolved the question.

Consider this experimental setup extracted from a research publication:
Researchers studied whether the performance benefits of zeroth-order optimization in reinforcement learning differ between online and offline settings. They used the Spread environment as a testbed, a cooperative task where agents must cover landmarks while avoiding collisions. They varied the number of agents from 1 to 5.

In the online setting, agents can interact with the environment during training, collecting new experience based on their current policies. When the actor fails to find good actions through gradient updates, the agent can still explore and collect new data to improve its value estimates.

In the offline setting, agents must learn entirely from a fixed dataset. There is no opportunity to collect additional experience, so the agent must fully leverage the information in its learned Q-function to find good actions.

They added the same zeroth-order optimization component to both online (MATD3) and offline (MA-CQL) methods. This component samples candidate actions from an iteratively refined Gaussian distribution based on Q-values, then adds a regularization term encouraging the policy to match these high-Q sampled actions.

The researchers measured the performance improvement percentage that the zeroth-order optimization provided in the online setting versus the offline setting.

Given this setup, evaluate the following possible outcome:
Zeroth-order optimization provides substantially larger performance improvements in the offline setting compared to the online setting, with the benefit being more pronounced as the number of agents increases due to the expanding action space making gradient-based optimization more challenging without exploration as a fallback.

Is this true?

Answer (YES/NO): YES